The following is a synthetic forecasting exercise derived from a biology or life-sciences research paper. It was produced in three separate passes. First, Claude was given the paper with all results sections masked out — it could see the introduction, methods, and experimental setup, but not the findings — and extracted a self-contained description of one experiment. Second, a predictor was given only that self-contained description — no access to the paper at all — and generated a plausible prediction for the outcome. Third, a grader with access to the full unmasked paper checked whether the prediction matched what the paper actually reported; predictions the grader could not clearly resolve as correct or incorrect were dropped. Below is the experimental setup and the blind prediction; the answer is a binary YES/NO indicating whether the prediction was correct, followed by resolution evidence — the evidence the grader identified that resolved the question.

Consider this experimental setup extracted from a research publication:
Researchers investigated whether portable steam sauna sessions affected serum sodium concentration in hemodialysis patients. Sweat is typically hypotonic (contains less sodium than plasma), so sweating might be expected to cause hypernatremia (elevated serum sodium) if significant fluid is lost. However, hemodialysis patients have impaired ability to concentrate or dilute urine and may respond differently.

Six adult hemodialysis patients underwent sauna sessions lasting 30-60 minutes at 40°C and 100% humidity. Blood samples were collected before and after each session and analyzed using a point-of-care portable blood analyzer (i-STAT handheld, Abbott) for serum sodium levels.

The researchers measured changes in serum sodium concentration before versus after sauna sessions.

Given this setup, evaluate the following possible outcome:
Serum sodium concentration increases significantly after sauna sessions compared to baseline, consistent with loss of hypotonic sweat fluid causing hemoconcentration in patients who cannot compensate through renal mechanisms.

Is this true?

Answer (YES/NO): NO